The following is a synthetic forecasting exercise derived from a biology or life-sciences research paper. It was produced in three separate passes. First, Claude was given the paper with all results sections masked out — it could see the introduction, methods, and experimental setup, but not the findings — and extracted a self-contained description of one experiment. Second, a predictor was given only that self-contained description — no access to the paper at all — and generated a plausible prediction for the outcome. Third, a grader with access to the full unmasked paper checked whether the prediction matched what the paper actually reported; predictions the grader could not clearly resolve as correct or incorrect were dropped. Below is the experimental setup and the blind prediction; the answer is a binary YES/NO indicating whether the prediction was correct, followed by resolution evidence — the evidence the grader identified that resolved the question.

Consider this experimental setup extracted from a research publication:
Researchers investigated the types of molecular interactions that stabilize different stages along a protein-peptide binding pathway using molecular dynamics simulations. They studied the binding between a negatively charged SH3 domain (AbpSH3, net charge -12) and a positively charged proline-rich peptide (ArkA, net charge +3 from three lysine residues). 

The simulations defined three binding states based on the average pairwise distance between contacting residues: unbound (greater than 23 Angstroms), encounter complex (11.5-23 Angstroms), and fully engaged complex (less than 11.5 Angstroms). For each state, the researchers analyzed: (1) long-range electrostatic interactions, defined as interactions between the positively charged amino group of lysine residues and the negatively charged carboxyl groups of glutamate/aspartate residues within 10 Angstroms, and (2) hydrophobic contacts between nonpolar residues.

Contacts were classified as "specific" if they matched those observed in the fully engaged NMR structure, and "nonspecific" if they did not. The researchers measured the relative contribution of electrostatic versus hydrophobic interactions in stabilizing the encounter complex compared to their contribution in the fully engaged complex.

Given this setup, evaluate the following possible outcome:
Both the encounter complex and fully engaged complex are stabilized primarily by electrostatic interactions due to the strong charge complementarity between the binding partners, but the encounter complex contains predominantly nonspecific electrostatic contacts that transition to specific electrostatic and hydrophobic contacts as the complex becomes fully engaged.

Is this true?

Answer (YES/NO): NO